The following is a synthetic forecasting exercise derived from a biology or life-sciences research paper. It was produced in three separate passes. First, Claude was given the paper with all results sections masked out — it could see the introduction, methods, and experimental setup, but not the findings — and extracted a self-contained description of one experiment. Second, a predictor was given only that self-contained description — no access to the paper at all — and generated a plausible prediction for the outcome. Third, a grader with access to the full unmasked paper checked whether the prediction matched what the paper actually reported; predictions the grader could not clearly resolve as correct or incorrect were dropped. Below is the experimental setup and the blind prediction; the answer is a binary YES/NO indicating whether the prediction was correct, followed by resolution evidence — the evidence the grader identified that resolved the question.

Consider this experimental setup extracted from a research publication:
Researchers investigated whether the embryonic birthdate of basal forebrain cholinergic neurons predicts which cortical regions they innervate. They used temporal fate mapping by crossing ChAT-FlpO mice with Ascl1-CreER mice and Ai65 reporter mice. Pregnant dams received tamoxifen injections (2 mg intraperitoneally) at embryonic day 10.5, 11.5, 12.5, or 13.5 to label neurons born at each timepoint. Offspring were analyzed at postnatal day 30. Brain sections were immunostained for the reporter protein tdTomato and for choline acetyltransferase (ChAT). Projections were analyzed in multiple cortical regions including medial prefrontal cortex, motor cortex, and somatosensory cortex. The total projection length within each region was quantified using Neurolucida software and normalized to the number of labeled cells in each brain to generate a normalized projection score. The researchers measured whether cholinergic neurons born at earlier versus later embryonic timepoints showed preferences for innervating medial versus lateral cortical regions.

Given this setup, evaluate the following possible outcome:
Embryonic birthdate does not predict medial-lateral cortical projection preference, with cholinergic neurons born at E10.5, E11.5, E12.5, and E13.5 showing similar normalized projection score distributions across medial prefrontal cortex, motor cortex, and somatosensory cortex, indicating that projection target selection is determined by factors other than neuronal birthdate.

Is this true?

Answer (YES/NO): NO